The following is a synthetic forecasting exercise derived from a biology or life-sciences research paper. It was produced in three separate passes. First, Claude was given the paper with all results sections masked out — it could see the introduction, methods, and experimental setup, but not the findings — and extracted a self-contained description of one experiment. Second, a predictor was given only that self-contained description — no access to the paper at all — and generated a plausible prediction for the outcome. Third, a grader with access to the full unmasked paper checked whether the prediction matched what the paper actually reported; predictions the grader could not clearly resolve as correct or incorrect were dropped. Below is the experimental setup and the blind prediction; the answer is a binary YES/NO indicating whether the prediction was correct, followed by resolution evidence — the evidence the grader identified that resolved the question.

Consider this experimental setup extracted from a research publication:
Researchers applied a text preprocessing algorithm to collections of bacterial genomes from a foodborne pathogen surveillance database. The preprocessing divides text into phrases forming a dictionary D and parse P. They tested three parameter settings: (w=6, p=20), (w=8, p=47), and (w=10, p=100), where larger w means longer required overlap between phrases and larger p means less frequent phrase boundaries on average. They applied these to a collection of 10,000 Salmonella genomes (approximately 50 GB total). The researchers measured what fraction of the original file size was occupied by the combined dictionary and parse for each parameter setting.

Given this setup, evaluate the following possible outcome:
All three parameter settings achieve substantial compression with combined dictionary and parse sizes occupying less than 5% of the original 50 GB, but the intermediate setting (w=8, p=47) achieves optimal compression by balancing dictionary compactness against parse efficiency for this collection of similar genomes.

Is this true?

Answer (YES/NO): NO